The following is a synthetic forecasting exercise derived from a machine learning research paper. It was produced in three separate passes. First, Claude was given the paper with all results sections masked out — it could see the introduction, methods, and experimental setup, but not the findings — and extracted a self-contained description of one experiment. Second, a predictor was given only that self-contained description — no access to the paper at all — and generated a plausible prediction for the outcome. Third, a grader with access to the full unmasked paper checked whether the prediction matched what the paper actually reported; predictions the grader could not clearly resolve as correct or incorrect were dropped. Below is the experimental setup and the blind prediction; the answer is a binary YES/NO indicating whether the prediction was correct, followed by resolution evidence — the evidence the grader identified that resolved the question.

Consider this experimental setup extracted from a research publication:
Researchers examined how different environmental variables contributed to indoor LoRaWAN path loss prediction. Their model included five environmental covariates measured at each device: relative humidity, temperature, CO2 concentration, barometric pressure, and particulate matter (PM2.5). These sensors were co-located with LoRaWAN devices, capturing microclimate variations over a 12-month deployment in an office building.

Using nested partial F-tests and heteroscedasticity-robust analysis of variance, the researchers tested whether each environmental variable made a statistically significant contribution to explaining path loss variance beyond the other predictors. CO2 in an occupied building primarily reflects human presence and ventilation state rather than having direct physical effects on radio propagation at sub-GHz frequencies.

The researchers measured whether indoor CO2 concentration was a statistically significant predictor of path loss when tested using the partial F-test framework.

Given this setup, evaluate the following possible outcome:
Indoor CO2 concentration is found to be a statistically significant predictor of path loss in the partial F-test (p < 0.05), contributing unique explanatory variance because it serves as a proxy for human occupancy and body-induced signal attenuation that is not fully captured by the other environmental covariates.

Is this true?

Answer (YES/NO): YES